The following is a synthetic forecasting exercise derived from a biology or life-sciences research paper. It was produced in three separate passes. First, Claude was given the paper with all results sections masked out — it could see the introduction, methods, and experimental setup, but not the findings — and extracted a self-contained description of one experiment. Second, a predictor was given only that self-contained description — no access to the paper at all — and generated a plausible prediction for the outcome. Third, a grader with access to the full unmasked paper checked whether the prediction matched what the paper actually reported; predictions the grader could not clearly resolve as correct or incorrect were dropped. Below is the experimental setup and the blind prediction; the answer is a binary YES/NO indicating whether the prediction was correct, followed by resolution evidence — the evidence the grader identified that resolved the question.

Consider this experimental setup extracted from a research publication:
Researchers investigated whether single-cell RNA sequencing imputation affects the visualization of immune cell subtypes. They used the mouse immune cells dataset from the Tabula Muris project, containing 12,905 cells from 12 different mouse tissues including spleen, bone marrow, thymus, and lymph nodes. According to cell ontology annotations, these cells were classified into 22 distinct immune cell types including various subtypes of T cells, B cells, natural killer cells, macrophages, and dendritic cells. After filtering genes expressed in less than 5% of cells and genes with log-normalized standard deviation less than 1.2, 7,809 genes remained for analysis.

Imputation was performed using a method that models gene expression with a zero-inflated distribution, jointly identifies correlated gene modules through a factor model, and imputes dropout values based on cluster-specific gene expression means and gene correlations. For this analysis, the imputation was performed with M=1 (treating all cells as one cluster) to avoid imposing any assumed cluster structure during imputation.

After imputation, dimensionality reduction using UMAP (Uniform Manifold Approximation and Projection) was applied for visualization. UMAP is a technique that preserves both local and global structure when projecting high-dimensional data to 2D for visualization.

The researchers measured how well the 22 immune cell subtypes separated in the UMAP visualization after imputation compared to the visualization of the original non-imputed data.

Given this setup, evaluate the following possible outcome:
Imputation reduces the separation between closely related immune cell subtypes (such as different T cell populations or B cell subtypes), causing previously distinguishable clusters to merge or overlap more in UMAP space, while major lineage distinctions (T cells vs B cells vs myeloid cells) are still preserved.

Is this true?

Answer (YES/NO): NO